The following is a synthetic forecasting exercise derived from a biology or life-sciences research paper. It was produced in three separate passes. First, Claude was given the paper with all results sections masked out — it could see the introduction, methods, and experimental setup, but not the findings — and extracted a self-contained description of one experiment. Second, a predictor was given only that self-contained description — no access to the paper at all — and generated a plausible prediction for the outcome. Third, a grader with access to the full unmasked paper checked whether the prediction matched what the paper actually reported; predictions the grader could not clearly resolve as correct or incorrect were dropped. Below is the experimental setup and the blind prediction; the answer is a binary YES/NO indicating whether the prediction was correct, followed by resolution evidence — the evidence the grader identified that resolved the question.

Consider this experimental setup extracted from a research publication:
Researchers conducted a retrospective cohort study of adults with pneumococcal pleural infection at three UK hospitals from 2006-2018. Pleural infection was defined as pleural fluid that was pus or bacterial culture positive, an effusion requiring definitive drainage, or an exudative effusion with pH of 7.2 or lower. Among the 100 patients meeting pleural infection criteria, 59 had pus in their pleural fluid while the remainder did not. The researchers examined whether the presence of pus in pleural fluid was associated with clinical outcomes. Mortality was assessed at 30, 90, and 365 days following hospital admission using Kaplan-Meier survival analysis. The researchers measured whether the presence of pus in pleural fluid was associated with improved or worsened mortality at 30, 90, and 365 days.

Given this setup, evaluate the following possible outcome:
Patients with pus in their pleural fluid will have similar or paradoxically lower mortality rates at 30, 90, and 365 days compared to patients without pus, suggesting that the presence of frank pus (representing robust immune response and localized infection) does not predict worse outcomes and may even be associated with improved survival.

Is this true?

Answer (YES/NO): YES